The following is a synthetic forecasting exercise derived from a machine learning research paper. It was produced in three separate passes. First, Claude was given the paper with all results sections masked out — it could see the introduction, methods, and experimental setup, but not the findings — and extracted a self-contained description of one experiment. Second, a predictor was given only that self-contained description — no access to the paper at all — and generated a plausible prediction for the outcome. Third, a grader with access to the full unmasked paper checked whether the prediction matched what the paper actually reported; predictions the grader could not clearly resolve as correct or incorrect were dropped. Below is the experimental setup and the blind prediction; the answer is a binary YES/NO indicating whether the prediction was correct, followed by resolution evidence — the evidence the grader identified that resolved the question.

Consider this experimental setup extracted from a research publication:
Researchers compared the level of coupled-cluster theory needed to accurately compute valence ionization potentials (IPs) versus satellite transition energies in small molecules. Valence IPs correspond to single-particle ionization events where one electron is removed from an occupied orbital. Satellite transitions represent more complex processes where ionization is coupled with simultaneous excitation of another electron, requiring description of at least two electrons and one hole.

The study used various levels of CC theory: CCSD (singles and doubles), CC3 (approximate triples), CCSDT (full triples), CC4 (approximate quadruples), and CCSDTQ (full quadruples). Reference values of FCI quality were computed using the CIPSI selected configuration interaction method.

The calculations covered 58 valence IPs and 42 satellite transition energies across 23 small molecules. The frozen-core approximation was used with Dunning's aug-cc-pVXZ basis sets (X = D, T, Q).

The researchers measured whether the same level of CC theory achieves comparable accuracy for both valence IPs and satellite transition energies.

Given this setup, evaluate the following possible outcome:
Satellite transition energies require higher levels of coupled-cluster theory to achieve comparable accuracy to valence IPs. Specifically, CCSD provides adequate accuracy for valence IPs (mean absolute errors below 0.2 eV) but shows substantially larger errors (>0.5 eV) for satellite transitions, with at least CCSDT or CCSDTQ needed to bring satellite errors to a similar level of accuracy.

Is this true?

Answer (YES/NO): NO